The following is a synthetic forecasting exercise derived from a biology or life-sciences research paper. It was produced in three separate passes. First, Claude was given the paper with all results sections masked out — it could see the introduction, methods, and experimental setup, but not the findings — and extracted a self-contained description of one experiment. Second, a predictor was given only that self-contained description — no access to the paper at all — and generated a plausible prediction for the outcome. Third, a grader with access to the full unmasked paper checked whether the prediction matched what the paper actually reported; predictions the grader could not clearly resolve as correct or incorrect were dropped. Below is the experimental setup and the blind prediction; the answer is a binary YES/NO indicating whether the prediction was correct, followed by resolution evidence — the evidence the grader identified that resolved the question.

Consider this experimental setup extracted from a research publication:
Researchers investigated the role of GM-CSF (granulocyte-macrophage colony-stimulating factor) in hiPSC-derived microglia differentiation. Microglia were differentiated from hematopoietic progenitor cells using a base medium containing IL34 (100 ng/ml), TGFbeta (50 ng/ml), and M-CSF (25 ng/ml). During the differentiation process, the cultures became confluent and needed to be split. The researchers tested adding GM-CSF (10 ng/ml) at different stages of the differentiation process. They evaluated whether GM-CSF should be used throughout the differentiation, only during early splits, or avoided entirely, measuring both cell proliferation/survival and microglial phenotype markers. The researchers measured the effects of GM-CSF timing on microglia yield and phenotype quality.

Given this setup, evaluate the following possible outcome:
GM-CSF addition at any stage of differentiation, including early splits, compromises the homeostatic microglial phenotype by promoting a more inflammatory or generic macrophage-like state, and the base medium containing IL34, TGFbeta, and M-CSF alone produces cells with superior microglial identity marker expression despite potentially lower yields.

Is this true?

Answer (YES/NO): NO